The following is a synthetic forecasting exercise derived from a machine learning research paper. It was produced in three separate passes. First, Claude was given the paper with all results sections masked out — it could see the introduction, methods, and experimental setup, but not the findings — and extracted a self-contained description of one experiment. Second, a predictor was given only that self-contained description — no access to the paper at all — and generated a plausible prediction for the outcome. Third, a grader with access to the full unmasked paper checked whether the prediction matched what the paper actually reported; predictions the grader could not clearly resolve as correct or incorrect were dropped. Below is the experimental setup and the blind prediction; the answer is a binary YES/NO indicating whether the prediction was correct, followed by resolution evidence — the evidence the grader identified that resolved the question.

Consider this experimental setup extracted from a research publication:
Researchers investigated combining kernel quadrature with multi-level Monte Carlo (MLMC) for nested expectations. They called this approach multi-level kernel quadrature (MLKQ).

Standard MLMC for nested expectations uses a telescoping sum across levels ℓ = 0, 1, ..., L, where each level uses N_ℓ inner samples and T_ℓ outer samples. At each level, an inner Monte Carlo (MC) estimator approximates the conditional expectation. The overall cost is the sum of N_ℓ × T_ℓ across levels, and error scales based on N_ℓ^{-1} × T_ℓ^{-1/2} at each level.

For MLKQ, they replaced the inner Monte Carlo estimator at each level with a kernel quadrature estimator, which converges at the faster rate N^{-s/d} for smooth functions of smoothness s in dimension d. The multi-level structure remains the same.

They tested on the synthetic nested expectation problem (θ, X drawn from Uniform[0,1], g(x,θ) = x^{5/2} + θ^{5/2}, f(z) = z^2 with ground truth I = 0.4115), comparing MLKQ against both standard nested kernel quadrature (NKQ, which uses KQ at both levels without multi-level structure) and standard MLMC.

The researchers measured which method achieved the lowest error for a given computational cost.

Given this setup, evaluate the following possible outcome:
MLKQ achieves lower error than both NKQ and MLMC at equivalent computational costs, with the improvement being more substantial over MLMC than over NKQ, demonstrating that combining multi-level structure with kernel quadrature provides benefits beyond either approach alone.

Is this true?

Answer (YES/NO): NO